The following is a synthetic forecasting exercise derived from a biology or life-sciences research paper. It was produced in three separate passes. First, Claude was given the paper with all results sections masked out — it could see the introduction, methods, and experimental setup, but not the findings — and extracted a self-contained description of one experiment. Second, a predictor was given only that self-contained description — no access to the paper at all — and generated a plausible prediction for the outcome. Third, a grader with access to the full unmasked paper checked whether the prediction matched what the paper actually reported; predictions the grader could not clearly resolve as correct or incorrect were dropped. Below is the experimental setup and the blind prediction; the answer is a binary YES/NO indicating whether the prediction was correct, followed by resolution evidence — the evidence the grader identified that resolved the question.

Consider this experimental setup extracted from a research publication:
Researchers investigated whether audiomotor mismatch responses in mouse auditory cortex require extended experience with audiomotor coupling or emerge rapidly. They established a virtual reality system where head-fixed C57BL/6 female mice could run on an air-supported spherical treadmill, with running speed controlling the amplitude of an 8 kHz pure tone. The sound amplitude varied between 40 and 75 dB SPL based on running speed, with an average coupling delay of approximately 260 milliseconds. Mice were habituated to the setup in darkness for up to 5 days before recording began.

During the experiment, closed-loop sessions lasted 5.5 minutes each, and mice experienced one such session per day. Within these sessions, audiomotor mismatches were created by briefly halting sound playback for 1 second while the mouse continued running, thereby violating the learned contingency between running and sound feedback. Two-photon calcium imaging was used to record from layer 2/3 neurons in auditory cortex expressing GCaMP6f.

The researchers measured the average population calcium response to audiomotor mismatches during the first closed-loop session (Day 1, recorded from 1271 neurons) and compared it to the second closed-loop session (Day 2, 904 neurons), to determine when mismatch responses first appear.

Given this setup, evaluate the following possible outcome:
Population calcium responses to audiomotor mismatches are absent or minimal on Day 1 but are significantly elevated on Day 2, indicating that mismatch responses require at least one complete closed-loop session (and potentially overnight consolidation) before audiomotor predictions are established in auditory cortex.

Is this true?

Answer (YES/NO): NO